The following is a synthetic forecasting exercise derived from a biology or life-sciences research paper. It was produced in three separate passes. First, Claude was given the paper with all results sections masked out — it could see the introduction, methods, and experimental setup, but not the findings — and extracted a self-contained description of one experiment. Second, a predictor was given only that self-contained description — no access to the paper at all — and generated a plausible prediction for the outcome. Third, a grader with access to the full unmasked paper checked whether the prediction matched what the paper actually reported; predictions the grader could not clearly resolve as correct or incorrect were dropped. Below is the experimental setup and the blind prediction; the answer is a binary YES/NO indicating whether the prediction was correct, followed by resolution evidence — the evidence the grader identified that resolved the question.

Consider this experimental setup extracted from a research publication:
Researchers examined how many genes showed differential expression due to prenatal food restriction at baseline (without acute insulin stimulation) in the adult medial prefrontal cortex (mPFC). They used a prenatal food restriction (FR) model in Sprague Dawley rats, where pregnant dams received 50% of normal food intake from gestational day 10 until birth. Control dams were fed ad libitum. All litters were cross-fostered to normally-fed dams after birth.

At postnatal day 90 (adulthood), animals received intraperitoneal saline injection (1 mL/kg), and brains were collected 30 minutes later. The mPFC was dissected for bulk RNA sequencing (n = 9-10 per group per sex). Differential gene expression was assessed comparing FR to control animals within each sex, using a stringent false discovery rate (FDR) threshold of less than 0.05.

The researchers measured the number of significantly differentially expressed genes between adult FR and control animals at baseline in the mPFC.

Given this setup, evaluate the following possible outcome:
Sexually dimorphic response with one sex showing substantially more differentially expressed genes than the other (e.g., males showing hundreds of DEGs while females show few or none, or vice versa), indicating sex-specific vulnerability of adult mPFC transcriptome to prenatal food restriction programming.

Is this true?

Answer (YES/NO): NO